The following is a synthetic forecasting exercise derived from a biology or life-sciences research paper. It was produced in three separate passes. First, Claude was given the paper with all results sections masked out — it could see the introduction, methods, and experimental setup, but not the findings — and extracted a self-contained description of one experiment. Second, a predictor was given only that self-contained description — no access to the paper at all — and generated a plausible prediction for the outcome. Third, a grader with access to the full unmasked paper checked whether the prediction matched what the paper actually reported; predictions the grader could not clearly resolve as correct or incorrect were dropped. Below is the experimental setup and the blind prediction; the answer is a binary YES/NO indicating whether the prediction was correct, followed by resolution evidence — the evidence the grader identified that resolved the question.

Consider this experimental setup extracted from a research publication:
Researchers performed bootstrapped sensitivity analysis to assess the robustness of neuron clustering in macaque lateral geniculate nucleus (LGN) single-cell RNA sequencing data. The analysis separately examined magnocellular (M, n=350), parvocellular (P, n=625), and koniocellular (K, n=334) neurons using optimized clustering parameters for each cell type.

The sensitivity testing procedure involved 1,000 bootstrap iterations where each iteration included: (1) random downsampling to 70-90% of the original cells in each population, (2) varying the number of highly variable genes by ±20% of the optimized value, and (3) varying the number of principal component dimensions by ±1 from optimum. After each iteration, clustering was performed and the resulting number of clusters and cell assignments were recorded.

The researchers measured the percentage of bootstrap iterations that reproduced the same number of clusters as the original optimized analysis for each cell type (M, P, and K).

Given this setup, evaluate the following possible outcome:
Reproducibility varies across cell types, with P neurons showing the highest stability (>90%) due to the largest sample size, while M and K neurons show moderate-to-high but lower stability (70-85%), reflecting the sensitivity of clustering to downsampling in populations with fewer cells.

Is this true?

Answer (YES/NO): NO